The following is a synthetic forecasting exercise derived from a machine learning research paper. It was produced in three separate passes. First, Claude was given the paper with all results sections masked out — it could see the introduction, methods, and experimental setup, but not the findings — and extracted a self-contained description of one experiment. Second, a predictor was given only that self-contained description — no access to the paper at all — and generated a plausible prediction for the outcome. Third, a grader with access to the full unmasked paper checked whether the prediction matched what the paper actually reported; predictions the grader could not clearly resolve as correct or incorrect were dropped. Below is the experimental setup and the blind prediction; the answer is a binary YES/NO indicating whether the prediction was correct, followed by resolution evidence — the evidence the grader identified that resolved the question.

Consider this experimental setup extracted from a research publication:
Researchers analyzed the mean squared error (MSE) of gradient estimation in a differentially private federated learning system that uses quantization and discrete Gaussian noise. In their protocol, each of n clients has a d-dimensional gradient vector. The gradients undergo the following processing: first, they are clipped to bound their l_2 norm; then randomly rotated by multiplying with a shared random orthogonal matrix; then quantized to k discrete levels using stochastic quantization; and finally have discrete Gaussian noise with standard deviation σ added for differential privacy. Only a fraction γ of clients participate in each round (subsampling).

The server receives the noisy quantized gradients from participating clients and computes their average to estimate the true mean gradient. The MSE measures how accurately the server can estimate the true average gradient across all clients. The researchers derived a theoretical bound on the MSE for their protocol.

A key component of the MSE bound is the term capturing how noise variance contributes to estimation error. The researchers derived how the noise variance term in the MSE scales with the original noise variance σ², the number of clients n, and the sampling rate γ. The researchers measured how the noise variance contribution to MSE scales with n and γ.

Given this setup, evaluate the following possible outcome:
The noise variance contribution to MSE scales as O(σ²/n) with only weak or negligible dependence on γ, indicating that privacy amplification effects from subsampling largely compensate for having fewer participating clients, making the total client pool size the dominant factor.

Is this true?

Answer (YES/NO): NO